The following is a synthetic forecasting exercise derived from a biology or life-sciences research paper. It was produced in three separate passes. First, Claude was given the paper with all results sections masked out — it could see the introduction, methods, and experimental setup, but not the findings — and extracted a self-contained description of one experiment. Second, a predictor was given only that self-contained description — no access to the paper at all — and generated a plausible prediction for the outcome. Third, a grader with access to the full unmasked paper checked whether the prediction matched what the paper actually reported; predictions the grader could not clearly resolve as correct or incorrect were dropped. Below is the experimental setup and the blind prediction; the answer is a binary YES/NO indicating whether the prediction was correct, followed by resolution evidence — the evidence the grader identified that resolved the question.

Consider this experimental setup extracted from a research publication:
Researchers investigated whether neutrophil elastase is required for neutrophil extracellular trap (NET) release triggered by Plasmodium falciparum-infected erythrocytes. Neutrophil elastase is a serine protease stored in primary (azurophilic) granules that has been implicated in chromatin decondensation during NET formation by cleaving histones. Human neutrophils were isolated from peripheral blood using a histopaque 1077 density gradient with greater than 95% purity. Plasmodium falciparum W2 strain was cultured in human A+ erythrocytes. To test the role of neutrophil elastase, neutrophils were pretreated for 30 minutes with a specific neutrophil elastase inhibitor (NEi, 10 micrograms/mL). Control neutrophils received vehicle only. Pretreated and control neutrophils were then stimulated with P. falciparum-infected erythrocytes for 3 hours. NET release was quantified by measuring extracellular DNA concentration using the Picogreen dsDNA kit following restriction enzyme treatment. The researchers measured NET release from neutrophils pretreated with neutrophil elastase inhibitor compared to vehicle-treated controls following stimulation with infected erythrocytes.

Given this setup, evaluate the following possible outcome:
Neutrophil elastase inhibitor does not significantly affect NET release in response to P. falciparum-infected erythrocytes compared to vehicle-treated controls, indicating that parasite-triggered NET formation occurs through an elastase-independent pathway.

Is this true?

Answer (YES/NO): YES